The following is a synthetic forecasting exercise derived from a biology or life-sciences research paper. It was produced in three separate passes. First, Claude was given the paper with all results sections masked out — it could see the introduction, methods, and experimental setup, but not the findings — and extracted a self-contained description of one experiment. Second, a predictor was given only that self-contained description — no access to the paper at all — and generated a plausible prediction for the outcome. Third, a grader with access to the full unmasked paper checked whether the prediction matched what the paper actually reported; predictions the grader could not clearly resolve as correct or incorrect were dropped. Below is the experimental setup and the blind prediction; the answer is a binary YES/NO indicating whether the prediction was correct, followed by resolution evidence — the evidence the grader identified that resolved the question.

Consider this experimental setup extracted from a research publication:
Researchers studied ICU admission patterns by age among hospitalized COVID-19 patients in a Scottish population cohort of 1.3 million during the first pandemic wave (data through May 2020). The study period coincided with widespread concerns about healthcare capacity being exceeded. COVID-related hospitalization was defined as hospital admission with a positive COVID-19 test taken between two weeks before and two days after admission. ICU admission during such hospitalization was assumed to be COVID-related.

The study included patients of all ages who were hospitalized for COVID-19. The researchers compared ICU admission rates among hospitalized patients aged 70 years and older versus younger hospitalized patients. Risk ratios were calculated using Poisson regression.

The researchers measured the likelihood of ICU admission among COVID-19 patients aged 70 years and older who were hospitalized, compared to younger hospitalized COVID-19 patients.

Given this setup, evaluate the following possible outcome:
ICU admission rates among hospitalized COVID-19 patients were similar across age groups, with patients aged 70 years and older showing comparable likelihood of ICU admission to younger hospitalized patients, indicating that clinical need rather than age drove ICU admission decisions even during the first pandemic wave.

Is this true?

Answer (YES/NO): NO